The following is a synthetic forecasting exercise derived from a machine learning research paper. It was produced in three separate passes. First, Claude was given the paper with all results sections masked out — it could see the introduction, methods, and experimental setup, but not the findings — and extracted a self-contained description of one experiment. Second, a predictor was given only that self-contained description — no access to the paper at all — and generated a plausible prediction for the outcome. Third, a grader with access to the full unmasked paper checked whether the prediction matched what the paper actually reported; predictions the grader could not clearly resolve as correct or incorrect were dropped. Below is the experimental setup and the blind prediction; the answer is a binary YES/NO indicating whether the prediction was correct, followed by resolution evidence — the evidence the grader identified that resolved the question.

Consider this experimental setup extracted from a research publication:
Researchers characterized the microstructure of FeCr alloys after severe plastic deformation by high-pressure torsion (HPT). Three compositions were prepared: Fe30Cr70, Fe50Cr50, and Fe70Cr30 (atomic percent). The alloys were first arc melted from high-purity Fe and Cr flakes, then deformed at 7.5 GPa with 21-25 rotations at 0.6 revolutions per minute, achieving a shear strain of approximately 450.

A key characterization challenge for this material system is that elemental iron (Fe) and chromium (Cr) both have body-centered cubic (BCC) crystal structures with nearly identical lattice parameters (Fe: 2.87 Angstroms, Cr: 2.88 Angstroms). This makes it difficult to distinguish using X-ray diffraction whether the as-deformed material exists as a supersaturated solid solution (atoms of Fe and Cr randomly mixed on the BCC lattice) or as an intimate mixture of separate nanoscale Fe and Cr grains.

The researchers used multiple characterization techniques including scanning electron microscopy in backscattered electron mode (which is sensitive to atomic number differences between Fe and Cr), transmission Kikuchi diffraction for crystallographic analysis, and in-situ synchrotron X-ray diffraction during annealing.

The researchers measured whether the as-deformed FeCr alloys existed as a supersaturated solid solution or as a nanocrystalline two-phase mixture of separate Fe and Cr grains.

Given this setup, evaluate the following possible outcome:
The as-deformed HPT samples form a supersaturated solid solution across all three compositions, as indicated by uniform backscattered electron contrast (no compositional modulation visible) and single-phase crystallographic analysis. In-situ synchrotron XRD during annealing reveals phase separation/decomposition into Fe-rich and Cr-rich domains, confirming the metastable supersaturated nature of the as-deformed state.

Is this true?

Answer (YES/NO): NO